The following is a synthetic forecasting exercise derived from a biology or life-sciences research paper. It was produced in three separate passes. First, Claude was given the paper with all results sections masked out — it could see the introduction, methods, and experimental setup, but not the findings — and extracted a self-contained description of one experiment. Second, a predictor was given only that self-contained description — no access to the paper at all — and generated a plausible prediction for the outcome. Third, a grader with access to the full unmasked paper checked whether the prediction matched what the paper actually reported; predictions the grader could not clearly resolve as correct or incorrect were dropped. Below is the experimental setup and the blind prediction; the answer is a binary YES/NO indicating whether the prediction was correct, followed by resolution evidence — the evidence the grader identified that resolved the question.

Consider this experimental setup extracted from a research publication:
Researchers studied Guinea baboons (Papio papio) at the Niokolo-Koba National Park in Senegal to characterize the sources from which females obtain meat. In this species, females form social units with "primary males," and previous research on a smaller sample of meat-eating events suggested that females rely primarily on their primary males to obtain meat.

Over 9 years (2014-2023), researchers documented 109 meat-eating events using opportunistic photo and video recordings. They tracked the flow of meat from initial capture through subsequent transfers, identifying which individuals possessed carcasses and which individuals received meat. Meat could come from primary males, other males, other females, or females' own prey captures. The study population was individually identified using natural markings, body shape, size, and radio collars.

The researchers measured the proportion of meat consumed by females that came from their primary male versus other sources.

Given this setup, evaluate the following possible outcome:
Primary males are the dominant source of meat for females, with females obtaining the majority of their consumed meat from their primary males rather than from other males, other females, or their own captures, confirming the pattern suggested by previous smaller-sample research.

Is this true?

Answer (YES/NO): YES